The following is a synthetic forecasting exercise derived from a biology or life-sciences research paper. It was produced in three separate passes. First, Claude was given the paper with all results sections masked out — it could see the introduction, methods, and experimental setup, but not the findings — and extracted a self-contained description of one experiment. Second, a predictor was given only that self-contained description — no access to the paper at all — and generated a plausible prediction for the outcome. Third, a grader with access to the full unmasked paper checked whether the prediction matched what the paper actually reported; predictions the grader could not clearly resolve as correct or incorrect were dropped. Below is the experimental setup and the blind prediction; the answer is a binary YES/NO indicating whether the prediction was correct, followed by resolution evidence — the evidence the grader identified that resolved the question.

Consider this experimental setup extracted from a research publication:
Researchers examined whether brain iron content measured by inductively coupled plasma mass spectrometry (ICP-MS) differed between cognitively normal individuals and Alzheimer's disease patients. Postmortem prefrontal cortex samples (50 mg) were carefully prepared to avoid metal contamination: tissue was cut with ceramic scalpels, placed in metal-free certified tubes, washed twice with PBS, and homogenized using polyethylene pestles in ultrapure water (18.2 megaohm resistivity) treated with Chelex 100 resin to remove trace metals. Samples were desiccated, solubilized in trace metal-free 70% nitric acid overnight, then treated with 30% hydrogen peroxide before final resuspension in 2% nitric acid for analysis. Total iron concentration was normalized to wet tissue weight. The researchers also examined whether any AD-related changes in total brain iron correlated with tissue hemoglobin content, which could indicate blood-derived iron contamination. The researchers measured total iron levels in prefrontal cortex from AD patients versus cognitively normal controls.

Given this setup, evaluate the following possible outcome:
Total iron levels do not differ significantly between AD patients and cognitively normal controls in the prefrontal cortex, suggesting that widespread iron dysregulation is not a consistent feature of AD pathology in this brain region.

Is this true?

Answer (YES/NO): NO